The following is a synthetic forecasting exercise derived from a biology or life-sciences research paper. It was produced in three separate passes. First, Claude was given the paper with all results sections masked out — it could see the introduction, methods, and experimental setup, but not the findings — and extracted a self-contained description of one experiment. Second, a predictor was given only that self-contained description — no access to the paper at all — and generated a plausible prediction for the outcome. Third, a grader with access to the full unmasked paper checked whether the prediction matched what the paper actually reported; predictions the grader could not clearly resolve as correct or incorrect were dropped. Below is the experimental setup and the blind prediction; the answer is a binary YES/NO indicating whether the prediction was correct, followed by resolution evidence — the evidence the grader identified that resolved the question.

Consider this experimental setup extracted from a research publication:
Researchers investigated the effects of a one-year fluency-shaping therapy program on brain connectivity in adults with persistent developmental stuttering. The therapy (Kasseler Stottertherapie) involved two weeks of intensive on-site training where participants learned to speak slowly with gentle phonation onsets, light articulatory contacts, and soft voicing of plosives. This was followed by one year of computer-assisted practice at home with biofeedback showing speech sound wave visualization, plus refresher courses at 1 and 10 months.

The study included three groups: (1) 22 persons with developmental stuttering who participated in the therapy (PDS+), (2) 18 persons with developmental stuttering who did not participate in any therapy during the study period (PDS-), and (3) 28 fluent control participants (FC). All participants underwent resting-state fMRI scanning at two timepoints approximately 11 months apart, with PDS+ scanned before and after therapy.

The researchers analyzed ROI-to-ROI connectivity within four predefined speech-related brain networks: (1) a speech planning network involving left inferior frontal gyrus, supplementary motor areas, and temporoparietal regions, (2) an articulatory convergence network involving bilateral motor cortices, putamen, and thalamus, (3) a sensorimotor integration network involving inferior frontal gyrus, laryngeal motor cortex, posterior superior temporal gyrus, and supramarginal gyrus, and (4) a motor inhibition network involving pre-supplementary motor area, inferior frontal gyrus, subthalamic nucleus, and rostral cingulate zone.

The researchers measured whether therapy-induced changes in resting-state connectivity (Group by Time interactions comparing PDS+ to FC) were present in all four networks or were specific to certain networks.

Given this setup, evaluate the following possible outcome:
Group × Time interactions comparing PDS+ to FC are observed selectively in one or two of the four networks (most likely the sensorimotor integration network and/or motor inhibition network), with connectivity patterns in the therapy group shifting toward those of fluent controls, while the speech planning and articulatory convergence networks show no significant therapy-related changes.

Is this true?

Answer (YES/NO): NO